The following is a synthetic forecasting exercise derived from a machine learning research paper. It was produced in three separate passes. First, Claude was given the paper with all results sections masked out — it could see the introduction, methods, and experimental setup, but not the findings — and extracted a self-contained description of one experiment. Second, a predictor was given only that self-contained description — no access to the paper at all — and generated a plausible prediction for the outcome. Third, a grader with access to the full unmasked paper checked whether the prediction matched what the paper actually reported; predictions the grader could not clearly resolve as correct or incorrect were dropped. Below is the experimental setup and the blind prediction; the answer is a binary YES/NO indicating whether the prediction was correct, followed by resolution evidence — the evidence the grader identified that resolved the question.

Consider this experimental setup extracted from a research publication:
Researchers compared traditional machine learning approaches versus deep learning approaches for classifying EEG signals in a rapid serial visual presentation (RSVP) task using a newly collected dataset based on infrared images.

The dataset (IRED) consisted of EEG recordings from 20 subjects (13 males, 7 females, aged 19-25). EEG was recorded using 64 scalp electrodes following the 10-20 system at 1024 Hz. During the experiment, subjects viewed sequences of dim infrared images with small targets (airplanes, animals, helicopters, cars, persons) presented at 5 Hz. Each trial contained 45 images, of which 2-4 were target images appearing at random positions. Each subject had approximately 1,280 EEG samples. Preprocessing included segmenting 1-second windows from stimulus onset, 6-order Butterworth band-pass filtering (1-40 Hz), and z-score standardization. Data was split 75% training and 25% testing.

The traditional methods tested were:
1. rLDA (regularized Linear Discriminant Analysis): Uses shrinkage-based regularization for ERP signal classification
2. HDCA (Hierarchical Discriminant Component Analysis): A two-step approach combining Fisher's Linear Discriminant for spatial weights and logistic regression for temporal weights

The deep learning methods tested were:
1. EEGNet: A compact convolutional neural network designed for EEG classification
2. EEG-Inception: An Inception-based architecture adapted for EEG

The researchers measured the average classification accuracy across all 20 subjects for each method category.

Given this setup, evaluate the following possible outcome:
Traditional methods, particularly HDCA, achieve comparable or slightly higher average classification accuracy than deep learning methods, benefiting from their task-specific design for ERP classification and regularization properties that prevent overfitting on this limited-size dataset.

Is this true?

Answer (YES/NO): NO